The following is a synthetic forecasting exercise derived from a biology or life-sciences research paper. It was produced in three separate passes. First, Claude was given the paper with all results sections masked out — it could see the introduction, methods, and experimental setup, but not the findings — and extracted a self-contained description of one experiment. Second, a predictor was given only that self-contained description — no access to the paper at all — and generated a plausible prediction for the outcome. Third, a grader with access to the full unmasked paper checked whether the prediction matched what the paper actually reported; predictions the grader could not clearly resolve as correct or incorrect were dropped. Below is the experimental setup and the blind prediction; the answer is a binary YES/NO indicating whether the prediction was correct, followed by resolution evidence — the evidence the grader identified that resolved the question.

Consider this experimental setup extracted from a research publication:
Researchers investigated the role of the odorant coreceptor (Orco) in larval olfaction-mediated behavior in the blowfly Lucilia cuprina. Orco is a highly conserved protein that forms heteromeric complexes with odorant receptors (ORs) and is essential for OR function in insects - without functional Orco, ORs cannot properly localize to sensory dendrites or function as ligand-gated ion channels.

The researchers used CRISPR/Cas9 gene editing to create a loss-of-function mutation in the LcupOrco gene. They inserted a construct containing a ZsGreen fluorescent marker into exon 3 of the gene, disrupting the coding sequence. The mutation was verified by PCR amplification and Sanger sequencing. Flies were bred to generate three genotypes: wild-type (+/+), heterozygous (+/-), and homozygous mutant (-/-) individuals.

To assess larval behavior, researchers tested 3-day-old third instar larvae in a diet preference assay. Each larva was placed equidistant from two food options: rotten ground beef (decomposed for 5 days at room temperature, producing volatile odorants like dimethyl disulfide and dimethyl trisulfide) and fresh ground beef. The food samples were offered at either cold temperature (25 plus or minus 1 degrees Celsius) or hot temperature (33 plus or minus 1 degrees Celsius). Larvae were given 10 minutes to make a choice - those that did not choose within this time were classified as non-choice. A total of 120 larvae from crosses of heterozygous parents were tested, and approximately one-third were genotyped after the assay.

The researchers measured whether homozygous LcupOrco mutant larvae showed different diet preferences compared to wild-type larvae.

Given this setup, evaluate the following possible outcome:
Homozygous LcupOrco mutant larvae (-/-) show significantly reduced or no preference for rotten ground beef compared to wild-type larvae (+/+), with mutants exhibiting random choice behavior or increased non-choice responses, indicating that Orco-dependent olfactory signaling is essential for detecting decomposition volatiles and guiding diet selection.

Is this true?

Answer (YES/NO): NO